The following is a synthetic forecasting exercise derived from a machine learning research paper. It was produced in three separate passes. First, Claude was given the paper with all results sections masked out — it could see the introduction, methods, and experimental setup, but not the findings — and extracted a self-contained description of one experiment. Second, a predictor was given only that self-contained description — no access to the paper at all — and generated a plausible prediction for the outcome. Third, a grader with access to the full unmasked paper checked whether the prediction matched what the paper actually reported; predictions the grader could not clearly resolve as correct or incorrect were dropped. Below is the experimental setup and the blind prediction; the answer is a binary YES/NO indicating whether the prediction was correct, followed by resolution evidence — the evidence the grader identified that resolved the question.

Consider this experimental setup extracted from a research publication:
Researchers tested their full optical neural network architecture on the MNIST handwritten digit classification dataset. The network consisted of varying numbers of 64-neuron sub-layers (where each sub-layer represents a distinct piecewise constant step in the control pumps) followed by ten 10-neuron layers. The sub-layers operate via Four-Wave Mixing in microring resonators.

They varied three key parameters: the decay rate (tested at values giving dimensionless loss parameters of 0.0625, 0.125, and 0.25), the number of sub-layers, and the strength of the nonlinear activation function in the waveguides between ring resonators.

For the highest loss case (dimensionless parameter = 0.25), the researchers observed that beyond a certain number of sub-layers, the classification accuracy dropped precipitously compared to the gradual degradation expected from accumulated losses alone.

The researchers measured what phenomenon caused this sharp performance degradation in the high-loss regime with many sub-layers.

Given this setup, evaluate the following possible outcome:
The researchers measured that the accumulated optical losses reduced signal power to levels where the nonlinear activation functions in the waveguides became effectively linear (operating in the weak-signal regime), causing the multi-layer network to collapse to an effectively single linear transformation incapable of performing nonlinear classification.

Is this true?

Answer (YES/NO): NO